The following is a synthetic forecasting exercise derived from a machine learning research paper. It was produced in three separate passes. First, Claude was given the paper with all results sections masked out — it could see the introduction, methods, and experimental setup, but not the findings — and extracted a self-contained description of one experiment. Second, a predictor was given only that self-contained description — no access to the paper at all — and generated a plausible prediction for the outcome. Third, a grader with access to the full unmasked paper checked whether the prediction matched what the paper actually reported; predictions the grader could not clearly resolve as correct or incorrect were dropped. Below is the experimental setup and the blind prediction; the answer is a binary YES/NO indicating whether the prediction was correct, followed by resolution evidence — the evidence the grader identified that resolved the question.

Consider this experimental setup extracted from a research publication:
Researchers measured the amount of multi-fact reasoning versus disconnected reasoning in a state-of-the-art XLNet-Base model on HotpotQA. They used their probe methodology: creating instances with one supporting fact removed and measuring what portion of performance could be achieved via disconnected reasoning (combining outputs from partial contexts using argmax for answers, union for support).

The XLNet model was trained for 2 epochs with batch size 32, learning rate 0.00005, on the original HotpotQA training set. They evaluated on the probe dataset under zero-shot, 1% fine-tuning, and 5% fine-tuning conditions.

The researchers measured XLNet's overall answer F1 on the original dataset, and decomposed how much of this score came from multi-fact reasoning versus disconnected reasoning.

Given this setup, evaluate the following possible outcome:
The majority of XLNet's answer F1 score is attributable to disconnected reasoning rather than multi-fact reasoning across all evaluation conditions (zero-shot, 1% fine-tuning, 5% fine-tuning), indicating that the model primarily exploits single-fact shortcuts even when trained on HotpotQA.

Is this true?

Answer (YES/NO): YES